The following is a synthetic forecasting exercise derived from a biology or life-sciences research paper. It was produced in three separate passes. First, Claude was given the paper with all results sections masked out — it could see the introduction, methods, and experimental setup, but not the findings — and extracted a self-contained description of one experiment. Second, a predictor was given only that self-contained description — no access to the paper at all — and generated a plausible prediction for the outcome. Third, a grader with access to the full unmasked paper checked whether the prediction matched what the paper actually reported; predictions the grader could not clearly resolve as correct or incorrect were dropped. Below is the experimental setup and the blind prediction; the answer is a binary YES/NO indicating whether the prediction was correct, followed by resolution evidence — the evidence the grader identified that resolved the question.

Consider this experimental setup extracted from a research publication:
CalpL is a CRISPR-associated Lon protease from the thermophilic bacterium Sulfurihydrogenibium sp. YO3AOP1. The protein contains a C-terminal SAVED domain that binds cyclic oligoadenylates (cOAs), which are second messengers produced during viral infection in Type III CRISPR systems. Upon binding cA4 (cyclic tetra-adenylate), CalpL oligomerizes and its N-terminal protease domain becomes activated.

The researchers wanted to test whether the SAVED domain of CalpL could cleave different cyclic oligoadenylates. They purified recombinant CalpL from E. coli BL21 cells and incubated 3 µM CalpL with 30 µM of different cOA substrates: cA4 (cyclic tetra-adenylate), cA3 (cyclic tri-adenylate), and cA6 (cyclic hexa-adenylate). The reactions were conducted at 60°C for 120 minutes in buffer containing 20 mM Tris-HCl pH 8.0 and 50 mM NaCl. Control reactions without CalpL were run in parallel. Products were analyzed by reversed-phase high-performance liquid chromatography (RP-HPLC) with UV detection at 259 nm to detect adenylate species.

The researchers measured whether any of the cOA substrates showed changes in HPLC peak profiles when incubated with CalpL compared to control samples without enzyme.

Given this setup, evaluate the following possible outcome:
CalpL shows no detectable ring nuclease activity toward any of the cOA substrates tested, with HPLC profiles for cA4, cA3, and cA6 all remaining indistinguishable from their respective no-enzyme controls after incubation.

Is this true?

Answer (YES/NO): NO